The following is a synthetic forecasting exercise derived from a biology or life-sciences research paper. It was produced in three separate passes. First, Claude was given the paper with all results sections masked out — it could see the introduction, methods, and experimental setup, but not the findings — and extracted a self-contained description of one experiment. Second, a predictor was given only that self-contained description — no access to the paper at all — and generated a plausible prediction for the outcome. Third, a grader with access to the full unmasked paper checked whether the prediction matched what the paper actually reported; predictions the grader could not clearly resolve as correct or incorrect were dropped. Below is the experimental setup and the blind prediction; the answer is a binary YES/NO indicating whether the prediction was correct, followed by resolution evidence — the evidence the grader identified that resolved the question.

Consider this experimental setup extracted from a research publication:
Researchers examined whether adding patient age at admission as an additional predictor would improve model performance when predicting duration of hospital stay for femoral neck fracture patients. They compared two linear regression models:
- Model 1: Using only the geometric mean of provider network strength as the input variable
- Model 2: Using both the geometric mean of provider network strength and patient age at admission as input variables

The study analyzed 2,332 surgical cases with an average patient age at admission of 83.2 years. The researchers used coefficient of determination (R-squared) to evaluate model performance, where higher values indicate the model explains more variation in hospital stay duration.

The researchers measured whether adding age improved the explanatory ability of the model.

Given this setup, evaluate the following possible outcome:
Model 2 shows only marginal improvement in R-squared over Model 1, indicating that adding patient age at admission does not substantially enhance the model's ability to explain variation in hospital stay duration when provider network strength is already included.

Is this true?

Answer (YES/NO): YES